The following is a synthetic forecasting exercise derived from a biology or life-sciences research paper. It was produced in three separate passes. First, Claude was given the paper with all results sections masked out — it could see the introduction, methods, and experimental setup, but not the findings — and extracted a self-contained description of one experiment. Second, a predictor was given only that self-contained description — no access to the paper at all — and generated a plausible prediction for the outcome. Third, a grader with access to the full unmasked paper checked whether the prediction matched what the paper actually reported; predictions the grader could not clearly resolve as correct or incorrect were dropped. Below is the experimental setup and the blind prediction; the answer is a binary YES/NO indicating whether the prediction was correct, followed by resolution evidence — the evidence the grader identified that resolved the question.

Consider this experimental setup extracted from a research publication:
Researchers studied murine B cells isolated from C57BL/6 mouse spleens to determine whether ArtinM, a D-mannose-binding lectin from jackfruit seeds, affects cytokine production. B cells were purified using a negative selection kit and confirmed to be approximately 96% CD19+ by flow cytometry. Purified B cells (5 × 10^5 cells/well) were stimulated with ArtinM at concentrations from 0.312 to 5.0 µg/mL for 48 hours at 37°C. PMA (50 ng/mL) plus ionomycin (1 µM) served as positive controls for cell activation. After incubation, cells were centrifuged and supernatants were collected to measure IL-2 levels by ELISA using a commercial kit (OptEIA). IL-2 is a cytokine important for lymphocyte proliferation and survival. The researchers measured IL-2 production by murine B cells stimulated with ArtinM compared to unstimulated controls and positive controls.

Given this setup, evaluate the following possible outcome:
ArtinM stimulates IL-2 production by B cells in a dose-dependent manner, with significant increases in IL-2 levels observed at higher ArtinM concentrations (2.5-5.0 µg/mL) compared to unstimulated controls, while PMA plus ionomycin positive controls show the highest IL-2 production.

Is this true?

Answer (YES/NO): NO